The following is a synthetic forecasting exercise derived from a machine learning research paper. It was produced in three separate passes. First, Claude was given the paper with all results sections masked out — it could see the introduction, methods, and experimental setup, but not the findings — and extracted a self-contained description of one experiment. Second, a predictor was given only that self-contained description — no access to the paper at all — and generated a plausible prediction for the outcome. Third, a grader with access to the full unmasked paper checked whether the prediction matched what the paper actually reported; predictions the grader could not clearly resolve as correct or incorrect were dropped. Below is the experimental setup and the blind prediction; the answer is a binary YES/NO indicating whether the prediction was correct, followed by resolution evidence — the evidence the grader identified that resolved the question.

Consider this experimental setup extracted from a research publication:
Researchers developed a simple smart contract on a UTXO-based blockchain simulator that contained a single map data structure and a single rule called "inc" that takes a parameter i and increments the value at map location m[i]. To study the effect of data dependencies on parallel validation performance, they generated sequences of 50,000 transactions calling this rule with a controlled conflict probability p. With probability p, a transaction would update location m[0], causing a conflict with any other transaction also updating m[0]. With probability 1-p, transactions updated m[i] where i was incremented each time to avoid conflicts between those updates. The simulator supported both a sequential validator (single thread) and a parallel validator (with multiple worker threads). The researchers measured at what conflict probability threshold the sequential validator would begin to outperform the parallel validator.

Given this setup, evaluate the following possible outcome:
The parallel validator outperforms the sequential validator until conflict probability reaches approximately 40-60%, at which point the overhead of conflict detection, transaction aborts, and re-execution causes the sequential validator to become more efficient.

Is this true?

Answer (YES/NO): YES